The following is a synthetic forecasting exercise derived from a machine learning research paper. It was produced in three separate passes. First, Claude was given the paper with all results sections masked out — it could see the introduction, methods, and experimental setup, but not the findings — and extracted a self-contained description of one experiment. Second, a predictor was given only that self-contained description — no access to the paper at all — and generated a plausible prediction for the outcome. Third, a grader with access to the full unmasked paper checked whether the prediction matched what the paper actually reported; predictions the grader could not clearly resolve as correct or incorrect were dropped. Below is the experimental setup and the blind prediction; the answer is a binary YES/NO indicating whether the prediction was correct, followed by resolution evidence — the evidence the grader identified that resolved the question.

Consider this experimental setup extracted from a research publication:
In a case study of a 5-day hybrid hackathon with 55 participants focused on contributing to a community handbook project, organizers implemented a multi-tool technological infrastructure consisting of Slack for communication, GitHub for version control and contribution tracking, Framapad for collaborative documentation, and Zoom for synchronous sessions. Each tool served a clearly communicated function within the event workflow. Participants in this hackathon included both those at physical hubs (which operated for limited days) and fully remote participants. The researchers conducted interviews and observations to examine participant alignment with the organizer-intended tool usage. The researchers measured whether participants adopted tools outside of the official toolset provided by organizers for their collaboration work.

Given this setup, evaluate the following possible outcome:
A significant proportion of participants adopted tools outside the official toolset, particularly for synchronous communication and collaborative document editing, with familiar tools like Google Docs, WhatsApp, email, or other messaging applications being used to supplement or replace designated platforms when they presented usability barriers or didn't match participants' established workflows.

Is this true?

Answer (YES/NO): NO